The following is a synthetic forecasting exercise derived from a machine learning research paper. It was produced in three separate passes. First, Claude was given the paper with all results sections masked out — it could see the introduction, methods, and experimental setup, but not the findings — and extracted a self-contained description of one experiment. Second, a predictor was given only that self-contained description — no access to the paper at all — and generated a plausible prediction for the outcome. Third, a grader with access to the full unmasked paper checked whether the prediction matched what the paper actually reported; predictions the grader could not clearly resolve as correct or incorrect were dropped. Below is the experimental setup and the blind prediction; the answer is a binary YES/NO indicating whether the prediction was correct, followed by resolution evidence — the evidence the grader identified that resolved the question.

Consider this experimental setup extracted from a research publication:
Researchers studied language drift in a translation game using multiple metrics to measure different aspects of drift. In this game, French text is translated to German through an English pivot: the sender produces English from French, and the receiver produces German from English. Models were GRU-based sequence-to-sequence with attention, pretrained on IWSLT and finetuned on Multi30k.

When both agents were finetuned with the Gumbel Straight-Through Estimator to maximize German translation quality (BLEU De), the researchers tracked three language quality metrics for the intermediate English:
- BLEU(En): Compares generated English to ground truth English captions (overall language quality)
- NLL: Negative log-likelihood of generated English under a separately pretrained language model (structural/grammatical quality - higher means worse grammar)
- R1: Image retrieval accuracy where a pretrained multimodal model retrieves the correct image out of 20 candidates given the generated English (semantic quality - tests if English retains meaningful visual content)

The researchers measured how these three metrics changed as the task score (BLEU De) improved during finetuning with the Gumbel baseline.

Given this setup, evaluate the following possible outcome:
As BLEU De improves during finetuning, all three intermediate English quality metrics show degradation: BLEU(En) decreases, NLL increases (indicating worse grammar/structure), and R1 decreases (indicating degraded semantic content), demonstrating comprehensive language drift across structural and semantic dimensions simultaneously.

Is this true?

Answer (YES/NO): YES